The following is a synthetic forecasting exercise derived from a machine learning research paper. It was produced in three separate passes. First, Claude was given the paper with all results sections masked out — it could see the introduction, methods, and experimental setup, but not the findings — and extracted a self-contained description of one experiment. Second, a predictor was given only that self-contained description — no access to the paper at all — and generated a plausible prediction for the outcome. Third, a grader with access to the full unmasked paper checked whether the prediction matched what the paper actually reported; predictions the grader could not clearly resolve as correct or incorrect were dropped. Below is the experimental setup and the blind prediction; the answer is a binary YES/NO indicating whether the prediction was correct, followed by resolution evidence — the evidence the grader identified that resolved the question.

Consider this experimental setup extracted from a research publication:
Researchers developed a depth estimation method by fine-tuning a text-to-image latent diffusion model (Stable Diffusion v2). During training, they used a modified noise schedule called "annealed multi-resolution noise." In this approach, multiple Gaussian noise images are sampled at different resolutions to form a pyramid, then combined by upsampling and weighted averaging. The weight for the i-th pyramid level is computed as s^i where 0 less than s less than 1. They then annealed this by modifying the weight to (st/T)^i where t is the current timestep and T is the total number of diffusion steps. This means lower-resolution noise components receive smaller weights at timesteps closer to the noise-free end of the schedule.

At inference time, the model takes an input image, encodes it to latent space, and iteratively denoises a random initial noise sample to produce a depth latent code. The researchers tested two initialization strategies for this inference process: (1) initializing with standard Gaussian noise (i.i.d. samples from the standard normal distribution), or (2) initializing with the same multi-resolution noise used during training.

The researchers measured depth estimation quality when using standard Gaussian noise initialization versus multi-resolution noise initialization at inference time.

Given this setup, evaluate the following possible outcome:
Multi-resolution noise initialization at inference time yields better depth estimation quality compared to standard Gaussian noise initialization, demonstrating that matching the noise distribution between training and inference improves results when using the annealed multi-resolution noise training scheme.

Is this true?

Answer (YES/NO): NO